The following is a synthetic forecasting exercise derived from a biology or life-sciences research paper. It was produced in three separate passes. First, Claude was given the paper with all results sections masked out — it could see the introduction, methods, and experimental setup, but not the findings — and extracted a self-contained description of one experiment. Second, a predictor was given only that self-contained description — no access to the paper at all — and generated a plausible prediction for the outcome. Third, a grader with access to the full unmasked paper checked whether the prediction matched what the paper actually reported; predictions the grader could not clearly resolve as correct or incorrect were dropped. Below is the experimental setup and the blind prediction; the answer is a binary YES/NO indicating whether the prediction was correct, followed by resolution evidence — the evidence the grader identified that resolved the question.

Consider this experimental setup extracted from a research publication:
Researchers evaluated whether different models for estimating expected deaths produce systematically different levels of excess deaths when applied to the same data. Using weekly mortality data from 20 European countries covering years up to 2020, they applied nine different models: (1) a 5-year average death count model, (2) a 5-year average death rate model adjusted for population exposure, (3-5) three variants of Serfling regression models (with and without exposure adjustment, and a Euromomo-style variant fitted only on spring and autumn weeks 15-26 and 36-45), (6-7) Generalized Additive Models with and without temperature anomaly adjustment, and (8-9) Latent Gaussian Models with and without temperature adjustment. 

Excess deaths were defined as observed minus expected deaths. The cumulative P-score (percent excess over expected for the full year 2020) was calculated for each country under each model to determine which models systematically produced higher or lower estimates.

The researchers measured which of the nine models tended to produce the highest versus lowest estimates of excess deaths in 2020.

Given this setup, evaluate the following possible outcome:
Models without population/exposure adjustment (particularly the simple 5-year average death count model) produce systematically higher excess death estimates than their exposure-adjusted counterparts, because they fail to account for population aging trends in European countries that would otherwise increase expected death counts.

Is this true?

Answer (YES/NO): NO